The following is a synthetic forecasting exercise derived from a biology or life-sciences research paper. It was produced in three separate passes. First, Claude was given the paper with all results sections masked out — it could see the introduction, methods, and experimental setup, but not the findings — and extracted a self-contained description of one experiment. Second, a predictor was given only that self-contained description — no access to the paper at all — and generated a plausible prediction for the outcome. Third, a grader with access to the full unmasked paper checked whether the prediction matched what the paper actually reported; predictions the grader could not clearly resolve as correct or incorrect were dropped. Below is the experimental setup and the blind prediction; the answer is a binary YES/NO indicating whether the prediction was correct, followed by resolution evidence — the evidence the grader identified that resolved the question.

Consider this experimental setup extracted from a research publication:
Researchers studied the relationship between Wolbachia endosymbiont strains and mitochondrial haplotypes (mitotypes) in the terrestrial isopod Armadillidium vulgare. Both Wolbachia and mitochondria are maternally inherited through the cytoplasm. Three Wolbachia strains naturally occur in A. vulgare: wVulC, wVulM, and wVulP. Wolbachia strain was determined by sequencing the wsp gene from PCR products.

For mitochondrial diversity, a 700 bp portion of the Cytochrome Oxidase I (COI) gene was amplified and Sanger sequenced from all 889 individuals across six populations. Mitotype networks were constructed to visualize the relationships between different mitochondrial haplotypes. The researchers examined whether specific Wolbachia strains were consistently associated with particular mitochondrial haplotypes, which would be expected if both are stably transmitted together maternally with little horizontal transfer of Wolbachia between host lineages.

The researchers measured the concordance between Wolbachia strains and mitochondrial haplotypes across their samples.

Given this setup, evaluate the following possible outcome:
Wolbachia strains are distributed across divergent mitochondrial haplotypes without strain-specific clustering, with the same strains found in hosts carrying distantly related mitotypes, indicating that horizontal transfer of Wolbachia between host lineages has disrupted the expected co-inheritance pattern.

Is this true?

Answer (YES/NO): NO